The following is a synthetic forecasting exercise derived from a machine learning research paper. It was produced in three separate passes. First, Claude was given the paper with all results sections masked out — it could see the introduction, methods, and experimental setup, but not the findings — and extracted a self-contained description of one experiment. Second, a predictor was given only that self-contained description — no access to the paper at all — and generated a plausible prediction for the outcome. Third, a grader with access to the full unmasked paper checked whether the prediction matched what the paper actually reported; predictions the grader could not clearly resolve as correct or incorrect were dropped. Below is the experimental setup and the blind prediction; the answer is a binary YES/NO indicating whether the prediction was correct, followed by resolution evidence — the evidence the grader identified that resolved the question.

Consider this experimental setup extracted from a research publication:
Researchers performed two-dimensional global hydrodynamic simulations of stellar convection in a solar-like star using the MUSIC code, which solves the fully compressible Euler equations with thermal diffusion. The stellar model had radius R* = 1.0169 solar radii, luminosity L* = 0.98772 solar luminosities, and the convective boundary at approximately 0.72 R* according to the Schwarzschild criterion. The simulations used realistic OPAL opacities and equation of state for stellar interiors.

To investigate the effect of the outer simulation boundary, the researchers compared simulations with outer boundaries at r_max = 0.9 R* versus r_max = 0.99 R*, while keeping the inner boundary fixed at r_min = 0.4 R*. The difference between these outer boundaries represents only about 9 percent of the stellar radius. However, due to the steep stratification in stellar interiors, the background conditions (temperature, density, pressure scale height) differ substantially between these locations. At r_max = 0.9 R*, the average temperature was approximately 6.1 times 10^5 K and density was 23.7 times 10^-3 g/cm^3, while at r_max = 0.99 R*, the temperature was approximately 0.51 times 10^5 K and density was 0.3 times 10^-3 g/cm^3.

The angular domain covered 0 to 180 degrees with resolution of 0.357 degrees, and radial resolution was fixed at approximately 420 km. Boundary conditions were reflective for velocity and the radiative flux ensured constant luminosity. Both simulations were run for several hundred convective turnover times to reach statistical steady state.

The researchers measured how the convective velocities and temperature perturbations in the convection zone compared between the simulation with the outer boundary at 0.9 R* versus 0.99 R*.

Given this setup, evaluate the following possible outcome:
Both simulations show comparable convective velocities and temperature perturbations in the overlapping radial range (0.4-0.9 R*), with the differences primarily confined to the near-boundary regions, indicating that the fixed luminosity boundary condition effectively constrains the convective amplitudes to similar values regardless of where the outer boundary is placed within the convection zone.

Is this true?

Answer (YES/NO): NO